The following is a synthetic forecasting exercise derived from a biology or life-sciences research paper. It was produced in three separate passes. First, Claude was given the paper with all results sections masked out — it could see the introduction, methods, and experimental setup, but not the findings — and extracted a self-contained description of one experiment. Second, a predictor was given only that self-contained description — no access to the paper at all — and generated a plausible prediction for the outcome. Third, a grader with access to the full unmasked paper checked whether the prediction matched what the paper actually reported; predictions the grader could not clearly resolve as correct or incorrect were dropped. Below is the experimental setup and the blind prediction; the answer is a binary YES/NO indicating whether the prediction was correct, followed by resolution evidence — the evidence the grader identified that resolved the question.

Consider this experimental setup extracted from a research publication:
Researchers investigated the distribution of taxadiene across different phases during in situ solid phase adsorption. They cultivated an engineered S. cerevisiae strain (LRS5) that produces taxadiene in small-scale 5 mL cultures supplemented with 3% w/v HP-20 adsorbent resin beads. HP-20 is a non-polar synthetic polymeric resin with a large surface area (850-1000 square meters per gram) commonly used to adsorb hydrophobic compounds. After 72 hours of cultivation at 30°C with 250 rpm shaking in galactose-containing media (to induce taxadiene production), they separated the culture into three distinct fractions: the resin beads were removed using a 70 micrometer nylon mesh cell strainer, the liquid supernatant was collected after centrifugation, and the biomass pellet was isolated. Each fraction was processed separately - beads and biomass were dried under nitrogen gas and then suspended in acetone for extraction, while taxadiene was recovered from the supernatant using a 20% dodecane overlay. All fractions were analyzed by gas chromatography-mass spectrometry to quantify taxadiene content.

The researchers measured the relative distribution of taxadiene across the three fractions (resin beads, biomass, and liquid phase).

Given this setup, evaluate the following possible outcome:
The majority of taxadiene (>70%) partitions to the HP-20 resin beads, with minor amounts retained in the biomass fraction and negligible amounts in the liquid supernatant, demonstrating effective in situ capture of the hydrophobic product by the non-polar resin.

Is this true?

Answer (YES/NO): NO